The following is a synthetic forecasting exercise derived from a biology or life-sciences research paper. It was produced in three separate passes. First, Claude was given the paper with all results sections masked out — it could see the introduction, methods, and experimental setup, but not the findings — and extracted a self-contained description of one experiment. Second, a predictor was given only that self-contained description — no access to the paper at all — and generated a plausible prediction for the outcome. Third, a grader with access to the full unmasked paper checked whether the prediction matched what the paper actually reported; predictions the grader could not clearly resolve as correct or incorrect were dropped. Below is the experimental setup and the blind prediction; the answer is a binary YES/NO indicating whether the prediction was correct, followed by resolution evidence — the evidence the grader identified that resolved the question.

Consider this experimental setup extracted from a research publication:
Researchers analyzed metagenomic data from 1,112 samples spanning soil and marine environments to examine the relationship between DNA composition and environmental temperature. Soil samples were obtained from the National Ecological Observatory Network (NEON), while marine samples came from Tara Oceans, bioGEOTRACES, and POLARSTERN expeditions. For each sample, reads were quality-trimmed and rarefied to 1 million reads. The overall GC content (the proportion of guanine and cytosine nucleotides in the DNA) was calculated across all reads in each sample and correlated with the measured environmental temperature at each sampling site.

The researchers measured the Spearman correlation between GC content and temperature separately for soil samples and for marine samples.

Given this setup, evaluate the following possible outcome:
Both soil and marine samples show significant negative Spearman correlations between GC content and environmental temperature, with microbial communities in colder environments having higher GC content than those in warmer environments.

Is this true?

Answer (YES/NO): NO